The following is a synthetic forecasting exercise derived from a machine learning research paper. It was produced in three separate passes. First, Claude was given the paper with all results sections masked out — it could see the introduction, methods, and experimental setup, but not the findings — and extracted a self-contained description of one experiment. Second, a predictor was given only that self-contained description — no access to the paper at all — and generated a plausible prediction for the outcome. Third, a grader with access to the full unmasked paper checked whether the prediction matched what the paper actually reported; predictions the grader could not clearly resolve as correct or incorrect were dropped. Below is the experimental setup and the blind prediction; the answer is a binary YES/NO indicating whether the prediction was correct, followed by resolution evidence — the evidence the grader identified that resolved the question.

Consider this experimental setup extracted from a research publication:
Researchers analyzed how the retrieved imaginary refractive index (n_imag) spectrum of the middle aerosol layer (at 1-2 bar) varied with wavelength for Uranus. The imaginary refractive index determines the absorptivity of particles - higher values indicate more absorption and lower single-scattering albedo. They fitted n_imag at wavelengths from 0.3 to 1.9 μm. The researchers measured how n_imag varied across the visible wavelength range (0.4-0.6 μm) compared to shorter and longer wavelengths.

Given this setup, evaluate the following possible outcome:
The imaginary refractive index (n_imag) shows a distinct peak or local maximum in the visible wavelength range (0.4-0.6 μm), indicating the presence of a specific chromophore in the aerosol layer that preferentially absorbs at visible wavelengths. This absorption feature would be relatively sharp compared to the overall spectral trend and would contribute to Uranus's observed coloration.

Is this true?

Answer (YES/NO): NO